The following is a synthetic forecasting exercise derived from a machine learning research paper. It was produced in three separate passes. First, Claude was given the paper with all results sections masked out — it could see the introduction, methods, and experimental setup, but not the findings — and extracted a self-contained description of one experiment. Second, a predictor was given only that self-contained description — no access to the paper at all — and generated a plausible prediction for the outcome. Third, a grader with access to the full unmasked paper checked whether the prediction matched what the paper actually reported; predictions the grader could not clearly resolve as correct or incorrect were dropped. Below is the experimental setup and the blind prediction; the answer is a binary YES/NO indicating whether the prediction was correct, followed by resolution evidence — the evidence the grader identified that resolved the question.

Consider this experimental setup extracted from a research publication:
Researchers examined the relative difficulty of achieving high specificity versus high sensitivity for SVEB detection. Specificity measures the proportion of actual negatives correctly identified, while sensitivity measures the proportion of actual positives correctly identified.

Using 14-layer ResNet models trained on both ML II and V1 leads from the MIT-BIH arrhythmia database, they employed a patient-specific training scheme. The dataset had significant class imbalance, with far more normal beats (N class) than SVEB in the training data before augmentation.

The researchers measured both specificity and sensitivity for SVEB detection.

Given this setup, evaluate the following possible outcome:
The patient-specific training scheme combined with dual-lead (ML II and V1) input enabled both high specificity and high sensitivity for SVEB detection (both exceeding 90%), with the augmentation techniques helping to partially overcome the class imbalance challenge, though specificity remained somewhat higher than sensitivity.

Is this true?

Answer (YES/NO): NO